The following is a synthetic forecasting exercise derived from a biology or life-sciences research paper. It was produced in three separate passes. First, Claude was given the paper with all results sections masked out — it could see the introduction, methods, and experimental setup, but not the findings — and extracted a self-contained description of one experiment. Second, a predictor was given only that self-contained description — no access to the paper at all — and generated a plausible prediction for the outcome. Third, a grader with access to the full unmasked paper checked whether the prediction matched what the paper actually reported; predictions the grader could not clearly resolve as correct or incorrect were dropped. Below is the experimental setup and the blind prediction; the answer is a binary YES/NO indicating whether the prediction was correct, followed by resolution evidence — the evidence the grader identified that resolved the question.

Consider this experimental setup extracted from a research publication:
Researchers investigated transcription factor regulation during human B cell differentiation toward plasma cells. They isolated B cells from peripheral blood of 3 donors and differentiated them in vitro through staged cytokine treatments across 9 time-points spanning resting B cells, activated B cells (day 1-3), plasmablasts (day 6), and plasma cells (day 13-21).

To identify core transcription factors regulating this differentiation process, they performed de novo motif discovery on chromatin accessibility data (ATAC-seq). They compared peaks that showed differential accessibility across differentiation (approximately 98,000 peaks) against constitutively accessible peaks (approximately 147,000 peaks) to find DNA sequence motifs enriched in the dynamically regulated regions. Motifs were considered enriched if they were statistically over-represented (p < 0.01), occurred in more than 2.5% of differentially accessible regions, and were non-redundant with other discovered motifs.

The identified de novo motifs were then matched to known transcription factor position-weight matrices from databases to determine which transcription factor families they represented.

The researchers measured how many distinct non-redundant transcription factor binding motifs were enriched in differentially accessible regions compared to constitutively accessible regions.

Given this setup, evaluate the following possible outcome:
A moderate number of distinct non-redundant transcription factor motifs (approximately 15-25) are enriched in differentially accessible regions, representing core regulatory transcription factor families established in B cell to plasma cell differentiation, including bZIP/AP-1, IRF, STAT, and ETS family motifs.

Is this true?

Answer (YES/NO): NO